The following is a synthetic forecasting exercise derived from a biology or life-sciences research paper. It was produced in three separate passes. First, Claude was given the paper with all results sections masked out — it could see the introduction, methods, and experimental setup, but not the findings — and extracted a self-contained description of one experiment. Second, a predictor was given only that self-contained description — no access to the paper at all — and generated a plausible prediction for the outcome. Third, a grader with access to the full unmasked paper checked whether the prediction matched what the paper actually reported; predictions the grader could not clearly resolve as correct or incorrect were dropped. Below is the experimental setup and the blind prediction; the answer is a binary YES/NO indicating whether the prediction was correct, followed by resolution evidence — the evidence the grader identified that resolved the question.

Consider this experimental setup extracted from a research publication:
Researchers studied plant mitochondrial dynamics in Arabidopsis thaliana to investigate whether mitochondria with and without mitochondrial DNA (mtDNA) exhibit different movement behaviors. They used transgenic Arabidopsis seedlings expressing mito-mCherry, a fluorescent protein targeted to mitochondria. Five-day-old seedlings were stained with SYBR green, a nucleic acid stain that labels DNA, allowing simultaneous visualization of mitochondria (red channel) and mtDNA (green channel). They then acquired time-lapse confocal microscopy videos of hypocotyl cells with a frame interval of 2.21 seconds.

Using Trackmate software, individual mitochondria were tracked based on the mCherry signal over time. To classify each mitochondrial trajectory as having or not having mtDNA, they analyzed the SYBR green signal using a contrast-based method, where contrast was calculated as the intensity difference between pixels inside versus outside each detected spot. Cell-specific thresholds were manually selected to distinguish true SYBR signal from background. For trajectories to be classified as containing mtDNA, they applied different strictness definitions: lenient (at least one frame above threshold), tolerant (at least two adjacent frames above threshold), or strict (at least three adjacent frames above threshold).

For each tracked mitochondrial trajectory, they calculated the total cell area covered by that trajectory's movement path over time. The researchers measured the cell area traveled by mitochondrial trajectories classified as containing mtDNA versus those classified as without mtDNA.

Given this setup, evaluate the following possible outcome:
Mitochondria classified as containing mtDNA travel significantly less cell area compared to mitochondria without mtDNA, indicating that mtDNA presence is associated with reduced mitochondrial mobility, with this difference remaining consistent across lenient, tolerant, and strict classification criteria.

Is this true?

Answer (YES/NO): NO